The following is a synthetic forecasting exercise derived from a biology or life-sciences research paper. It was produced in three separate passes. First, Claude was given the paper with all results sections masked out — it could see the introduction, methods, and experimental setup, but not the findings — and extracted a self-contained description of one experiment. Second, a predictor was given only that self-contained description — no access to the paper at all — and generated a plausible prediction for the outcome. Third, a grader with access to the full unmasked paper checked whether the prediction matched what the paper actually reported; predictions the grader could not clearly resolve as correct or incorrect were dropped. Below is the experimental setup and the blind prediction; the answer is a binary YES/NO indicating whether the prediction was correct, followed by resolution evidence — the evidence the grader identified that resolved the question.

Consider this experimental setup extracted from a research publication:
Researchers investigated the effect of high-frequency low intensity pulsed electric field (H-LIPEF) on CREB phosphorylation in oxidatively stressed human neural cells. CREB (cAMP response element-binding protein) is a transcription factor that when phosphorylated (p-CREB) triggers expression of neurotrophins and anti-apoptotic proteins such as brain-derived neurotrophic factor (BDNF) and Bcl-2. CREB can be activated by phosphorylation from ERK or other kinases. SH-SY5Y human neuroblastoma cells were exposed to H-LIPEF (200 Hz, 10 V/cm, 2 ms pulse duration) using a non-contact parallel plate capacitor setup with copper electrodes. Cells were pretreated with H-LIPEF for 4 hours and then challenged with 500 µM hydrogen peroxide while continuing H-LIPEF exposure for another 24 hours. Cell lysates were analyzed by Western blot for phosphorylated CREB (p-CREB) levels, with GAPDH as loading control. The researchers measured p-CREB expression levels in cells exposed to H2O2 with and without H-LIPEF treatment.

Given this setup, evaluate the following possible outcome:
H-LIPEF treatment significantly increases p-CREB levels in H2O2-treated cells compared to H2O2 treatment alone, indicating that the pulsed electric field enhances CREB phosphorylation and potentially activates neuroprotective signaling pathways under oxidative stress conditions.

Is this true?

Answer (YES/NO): YES